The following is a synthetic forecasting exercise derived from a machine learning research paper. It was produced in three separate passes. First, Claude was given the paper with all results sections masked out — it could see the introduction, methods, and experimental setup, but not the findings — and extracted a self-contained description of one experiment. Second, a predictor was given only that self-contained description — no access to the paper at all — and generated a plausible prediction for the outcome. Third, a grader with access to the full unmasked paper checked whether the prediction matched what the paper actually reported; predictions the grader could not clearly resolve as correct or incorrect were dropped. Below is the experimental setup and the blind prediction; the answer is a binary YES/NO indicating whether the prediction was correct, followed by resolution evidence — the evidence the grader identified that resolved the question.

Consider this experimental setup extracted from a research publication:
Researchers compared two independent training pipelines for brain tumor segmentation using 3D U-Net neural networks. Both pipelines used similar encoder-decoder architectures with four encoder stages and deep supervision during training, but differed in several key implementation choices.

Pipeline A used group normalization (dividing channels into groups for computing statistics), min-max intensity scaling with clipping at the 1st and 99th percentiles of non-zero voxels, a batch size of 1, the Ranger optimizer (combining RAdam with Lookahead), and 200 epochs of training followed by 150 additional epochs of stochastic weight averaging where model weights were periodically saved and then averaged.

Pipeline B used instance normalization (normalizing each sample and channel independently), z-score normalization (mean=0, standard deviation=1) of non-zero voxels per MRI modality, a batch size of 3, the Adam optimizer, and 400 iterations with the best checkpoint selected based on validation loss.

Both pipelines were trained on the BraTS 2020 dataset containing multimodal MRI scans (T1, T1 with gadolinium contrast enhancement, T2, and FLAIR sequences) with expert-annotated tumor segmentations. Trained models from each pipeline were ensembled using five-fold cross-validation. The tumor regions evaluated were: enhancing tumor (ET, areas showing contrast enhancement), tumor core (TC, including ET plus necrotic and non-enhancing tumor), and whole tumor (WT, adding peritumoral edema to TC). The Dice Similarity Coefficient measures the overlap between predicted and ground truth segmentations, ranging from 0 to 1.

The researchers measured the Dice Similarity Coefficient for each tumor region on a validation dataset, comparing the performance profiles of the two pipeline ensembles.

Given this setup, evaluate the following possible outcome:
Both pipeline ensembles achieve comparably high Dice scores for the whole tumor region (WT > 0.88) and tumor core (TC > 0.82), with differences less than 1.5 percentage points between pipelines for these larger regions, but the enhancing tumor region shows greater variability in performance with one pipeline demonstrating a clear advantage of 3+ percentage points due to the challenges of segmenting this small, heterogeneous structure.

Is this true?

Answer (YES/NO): NO